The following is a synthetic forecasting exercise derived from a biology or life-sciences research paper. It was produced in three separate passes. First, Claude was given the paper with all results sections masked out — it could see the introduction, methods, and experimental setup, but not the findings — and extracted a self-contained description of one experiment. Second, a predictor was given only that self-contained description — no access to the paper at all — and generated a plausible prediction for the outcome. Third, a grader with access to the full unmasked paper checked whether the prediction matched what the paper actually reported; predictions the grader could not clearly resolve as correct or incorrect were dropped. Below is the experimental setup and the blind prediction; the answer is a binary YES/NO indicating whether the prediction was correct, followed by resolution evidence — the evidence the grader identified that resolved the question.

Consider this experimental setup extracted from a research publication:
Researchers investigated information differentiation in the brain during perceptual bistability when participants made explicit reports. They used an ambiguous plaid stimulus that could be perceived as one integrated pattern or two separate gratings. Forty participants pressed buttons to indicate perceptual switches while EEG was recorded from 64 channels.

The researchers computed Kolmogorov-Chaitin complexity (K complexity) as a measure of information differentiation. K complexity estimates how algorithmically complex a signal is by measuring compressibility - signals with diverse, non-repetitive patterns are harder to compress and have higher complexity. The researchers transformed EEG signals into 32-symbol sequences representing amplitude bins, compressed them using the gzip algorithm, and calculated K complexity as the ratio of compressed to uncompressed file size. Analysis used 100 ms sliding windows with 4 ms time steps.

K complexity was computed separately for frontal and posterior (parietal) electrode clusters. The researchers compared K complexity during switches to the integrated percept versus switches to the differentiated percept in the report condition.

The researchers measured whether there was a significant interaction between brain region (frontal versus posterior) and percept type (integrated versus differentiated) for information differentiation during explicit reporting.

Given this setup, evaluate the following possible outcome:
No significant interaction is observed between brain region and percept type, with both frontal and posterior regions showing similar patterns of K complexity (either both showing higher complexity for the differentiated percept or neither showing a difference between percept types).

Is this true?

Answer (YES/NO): NO